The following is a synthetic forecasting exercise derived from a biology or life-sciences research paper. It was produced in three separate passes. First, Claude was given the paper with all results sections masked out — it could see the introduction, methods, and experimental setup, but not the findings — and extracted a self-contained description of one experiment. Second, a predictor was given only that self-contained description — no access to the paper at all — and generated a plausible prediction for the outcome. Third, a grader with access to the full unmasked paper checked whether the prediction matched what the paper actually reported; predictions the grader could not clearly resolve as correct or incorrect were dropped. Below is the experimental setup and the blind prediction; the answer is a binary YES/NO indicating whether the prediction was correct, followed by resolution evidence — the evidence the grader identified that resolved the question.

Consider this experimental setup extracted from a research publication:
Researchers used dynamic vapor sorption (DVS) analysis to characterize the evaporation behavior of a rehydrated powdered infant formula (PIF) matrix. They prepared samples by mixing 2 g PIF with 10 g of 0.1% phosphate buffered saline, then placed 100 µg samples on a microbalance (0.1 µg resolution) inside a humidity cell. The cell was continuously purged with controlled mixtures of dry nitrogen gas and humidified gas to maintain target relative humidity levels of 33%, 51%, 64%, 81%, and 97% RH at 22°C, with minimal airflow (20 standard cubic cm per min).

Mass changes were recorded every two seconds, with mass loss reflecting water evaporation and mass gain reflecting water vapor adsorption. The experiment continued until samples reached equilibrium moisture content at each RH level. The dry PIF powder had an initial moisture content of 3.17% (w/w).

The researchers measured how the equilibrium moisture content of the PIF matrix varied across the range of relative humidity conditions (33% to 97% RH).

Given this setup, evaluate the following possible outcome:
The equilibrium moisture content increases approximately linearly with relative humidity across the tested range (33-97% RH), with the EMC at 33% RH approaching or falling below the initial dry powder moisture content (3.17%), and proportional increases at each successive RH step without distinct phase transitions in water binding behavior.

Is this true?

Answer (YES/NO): NO